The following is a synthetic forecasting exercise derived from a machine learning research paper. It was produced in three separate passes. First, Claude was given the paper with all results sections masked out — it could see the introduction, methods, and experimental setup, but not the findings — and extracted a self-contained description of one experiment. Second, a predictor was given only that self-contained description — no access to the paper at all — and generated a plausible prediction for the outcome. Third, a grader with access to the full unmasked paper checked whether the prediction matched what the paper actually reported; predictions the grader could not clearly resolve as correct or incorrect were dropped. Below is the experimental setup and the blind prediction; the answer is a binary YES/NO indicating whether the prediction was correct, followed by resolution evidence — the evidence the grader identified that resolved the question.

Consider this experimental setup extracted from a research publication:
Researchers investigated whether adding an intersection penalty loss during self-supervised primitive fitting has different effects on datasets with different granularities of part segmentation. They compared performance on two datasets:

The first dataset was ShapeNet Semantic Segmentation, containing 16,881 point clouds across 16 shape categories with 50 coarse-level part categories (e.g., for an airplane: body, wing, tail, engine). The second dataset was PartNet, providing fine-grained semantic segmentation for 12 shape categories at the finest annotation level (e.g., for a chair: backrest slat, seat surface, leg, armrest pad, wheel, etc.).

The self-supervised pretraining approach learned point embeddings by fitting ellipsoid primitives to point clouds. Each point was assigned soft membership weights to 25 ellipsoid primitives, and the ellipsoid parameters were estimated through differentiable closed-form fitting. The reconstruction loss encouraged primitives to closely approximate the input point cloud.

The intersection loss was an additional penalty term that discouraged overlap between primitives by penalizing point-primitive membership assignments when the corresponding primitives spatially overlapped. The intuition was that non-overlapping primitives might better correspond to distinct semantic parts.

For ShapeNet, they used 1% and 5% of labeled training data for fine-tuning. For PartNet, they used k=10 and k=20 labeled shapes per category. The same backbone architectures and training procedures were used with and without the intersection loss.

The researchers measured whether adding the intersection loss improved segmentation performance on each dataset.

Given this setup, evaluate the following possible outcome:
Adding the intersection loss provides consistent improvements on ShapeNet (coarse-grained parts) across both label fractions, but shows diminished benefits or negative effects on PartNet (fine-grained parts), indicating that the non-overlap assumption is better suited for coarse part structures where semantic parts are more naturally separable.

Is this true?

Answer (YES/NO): NO